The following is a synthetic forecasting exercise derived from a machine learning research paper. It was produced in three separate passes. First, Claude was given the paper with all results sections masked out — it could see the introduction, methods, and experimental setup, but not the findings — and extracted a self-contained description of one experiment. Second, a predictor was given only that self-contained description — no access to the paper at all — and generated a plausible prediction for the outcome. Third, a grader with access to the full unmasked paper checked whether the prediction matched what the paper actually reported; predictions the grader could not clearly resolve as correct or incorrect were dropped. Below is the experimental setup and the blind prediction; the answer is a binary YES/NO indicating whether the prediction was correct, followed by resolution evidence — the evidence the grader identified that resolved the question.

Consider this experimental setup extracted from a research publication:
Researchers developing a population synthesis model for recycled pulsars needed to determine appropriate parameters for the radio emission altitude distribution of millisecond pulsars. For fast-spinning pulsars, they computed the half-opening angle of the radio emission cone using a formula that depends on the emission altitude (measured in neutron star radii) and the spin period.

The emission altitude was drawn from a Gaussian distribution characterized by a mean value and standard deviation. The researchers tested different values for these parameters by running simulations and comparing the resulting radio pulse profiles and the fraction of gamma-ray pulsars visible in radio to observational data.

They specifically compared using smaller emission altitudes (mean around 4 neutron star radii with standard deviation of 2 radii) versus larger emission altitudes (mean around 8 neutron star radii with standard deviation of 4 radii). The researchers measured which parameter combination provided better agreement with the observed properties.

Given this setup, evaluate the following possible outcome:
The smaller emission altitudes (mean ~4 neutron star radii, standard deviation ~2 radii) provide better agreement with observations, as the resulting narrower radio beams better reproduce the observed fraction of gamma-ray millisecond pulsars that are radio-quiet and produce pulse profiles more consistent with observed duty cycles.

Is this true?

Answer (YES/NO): NO